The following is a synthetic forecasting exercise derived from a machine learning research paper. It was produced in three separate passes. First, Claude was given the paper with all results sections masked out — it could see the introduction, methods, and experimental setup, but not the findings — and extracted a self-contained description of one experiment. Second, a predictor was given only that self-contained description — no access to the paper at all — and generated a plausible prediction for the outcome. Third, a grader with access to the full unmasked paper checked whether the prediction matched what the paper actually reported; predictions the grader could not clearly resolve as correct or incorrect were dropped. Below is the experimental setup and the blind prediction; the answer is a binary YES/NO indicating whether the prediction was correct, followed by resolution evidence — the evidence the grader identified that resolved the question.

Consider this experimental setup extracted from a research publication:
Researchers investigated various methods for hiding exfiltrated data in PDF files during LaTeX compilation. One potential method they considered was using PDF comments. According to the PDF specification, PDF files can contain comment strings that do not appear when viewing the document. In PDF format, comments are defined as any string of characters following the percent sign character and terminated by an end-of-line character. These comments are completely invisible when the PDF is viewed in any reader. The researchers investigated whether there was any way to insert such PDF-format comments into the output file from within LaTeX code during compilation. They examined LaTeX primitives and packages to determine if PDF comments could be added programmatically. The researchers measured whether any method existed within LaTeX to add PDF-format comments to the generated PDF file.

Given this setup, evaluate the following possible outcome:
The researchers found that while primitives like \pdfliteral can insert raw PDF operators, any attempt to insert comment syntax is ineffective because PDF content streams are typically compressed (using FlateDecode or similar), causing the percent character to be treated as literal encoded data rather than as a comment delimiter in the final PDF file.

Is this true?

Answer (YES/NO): NO